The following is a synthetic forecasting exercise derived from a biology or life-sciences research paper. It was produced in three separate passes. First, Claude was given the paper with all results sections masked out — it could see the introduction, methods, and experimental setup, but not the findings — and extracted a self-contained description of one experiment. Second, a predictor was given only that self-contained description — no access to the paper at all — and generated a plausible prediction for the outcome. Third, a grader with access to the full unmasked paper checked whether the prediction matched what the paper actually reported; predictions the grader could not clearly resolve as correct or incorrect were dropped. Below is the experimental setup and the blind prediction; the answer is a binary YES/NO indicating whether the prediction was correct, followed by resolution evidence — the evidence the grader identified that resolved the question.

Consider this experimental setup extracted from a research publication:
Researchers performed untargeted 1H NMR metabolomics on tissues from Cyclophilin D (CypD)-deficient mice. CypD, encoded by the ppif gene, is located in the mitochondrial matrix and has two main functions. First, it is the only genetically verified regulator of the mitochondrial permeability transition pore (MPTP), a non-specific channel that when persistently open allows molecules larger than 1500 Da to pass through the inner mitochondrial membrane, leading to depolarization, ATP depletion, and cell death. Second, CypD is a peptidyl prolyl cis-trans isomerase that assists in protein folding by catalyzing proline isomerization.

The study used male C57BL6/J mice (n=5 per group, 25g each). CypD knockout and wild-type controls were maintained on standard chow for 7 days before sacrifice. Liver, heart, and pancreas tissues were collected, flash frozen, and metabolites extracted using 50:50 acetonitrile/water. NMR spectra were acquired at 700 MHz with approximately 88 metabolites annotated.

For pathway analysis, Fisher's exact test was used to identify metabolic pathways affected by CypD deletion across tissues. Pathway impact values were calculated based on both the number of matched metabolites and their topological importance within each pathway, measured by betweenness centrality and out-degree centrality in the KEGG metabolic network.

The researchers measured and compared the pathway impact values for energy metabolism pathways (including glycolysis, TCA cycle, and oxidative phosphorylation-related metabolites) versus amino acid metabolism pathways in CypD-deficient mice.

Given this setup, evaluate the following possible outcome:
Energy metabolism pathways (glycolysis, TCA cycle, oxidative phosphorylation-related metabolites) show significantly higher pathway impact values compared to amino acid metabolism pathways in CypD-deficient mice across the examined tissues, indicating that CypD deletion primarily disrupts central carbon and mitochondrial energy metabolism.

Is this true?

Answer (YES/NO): NO